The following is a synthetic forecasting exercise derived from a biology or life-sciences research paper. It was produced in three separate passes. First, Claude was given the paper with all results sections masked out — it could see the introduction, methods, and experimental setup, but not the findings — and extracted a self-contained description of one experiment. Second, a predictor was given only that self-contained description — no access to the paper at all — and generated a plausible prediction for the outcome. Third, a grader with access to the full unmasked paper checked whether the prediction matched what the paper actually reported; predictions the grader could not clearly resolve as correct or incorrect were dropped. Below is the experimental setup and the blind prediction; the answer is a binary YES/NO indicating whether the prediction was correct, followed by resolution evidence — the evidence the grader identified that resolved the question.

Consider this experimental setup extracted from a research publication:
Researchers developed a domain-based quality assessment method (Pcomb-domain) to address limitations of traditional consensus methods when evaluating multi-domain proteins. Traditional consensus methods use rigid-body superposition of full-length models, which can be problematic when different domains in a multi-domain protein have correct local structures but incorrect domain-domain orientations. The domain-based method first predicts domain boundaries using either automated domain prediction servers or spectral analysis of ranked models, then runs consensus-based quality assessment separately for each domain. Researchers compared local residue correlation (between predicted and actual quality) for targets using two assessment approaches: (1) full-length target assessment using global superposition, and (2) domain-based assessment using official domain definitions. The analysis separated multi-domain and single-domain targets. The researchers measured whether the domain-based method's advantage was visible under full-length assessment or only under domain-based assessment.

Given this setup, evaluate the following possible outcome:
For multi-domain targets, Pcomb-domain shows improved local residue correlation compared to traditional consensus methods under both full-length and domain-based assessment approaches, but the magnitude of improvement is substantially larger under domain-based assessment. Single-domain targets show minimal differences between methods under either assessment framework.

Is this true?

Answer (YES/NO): NO